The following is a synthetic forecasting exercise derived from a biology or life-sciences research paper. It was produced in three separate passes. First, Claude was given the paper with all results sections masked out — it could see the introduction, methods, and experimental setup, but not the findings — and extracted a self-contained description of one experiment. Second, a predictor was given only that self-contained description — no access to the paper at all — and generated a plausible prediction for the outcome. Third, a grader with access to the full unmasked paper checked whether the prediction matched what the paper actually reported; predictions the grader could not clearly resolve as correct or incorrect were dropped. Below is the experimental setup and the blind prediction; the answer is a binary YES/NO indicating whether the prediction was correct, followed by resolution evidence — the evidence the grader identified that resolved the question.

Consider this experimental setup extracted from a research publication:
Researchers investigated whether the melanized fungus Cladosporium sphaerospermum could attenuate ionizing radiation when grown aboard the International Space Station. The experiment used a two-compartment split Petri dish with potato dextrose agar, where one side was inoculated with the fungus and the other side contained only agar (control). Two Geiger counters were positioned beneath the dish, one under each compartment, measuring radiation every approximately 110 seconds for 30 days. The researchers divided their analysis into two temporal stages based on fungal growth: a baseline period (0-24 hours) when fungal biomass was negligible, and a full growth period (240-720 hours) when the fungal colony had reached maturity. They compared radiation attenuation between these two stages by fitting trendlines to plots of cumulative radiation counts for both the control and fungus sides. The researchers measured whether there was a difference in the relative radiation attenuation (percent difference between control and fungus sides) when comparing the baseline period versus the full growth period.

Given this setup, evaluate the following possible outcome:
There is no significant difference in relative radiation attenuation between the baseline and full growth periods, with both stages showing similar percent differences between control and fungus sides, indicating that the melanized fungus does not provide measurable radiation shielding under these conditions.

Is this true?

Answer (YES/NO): NO